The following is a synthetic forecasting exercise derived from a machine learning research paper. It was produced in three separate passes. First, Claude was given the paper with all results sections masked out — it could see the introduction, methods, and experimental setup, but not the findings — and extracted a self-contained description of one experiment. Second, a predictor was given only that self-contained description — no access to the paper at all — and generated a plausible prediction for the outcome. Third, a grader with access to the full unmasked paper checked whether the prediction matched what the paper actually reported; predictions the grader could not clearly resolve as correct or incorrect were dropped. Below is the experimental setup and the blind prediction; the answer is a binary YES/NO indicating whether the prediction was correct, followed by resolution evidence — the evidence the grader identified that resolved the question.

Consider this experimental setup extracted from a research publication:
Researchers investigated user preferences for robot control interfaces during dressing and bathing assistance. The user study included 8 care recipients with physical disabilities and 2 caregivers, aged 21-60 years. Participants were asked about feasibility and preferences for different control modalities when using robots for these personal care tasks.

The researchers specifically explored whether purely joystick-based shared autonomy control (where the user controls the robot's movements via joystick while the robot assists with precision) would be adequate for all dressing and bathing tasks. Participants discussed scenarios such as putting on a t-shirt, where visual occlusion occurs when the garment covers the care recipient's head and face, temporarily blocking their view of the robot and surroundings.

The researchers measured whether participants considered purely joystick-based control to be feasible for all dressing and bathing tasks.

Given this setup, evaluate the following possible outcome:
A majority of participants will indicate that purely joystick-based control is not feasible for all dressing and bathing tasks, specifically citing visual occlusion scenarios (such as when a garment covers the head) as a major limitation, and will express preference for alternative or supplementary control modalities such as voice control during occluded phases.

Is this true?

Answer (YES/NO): YES